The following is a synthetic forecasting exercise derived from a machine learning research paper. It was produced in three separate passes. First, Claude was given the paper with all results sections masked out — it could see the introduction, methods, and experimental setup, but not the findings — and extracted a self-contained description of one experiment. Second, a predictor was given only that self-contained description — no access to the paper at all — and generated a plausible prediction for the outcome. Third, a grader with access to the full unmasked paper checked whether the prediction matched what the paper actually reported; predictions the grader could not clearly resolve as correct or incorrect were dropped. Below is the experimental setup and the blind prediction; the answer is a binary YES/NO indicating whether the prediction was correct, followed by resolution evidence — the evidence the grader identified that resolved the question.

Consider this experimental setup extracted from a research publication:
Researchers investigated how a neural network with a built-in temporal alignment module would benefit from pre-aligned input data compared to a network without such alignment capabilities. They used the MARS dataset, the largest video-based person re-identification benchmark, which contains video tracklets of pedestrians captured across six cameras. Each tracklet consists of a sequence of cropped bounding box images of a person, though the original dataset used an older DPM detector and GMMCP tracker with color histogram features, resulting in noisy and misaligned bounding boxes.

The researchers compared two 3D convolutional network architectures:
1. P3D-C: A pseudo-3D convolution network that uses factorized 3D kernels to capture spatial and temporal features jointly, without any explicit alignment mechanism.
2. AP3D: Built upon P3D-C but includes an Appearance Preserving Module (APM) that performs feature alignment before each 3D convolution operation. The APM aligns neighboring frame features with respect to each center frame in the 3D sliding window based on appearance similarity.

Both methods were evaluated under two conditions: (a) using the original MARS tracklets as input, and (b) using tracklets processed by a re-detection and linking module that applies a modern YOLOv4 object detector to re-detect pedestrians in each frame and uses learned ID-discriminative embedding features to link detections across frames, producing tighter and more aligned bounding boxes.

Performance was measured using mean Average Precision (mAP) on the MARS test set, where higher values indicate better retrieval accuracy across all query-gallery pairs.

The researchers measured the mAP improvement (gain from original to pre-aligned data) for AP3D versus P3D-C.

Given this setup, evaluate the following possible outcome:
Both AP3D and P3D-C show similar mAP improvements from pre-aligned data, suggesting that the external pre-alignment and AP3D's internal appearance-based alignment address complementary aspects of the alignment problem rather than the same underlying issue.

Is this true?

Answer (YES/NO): NO